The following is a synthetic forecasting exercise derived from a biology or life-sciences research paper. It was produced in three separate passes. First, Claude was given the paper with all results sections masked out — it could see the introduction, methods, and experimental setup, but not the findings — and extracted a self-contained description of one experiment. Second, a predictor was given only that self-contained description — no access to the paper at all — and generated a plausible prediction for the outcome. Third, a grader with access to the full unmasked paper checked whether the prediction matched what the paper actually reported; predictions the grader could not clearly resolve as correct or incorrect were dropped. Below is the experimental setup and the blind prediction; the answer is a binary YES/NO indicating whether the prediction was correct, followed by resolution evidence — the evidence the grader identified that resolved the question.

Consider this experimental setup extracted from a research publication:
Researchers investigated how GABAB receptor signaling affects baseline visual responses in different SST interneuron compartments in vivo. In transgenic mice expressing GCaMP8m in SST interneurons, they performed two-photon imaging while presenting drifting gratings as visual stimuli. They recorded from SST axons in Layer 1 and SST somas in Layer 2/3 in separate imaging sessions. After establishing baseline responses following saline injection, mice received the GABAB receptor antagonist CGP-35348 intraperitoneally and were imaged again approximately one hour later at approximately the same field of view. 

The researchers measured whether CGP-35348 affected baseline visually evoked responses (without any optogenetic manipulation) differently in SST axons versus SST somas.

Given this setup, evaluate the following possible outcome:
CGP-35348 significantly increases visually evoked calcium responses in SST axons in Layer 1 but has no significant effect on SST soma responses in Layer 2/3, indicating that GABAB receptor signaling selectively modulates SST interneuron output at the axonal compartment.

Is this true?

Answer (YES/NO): NO